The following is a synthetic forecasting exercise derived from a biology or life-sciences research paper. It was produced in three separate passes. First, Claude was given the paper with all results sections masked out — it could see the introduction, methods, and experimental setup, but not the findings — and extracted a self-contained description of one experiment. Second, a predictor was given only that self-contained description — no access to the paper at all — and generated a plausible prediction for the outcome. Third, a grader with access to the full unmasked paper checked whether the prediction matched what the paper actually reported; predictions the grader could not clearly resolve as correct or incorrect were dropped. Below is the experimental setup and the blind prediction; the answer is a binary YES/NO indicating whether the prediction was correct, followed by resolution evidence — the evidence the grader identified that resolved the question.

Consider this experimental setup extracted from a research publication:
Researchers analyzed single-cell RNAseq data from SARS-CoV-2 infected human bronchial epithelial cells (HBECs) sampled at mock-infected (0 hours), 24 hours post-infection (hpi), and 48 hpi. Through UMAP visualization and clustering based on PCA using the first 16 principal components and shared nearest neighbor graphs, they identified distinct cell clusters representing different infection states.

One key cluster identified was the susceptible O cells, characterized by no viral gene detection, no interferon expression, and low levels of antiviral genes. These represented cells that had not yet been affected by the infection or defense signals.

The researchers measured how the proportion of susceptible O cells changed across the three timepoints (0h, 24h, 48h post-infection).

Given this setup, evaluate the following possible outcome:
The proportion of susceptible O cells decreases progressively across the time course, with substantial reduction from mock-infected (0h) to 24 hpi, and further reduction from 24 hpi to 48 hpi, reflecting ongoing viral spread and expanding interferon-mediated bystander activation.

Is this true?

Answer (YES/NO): YES